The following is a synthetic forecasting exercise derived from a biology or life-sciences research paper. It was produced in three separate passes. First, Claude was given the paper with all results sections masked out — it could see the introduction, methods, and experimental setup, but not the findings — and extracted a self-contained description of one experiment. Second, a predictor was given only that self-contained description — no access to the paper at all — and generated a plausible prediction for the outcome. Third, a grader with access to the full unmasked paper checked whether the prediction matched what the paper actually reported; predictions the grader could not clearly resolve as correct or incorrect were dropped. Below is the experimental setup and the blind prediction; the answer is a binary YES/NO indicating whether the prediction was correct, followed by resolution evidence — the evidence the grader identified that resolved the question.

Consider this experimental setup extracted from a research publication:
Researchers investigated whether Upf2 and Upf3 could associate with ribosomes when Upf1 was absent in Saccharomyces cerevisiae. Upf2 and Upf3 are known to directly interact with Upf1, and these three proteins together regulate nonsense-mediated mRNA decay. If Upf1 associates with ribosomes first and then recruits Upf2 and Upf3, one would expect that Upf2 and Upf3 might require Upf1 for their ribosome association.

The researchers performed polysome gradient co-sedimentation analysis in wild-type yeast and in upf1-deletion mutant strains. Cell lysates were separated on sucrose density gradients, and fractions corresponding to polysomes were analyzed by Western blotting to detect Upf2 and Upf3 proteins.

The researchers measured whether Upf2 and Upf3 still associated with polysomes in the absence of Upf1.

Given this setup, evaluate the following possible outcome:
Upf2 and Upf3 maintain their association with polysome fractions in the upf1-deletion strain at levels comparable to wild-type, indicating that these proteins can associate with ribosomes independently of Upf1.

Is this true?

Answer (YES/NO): NO